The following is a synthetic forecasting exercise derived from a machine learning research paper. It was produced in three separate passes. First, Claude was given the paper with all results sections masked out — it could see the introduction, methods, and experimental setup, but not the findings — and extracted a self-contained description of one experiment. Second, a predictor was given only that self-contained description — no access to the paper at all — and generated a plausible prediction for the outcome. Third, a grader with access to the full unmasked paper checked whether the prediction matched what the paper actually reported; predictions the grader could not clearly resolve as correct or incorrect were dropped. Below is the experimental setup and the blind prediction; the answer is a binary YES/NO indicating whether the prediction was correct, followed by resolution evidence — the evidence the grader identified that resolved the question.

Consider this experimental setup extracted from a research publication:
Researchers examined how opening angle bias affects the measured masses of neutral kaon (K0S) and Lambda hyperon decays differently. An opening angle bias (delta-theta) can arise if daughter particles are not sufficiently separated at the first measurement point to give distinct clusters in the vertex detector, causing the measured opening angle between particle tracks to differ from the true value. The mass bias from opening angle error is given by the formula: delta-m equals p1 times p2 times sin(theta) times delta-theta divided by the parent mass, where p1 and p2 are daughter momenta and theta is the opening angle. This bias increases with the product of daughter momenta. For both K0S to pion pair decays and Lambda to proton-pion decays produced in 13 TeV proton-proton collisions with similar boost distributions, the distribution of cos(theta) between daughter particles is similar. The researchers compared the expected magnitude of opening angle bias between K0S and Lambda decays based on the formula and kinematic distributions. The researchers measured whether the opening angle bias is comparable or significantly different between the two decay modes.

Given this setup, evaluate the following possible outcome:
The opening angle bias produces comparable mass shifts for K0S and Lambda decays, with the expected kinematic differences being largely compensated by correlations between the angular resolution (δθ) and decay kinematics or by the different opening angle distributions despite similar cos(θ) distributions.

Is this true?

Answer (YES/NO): YES